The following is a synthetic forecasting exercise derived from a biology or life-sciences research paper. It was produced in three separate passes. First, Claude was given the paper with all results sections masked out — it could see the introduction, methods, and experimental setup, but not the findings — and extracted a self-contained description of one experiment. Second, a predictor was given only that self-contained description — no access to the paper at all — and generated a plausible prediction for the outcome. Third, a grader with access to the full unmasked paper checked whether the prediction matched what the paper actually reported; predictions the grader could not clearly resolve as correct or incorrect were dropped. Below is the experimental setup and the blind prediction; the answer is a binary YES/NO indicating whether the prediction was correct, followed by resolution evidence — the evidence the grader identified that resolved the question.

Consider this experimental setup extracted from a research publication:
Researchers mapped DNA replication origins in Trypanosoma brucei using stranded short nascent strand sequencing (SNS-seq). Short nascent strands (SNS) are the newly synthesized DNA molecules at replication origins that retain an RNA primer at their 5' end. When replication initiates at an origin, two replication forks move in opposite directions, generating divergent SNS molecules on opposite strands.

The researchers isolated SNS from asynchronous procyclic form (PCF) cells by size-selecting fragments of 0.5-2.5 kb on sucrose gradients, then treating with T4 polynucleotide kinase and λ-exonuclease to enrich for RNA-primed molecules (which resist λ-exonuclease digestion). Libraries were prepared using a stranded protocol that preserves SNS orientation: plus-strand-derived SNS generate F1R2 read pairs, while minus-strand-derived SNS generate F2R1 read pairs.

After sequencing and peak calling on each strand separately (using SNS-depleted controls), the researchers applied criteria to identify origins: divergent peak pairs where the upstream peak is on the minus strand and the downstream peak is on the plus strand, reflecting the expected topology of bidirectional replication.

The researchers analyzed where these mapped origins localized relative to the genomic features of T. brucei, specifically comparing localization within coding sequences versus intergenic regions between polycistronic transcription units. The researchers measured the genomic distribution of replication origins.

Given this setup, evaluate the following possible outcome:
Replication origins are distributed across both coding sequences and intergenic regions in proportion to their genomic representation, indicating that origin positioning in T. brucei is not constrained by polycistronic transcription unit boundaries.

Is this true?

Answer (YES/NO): NO